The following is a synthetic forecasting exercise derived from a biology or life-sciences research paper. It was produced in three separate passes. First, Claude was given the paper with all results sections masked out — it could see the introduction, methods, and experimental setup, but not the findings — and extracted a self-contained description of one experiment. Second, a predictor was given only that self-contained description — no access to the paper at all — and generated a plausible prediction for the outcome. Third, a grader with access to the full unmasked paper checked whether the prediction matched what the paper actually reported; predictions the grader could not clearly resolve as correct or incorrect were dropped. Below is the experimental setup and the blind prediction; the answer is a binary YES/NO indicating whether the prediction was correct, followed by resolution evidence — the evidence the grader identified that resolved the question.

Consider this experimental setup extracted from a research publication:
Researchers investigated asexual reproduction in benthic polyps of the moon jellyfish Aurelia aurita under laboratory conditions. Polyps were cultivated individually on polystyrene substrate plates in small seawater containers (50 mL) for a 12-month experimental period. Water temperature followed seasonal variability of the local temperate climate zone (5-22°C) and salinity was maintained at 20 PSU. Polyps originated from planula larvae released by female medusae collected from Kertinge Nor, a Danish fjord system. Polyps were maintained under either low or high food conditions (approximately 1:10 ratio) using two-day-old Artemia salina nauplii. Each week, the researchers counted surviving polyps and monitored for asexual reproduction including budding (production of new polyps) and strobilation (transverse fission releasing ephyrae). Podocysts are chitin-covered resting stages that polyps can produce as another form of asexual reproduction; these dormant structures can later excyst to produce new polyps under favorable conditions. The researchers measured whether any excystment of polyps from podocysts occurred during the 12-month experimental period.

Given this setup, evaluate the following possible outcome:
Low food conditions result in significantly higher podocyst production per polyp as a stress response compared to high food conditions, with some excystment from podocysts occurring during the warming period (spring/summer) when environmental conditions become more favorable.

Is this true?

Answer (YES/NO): NO